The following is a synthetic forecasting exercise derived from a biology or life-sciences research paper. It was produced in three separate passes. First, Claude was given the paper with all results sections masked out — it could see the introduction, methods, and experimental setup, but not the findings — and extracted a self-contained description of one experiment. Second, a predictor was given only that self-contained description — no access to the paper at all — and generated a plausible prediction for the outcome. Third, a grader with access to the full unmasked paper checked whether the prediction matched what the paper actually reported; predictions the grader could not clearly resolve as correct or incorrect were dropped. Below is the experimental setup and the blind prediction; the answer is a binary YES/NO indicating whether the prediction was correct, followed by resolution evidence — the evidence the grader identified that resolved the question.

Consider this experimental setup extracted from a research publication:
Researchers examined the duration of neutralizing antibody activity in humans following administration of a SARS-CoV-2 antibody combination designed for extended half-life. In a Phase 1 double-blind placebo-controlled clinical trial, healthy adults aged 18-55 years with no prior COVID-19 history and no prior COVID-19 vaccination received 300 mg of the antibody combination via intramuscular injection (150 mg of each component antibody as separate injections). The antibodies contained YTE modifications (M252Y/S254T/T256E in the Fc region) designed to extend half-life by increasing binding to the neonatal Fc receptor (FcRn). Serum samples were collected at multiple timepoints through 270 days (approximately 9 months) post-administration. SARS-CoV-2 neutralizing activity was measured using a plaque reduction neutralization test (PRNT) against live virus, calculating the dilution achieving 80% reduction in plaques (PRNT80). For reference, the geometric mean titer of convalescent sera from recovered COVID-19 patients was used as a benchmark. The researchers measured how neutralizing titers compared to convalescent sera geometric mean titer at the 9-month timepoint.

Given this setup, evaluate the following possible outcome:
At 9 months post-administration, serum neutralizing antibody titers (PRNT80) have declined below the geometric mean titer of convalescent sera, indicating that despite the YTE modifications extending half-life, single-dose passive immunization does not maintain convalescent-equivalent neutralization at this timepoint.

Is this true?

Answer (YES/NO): NO